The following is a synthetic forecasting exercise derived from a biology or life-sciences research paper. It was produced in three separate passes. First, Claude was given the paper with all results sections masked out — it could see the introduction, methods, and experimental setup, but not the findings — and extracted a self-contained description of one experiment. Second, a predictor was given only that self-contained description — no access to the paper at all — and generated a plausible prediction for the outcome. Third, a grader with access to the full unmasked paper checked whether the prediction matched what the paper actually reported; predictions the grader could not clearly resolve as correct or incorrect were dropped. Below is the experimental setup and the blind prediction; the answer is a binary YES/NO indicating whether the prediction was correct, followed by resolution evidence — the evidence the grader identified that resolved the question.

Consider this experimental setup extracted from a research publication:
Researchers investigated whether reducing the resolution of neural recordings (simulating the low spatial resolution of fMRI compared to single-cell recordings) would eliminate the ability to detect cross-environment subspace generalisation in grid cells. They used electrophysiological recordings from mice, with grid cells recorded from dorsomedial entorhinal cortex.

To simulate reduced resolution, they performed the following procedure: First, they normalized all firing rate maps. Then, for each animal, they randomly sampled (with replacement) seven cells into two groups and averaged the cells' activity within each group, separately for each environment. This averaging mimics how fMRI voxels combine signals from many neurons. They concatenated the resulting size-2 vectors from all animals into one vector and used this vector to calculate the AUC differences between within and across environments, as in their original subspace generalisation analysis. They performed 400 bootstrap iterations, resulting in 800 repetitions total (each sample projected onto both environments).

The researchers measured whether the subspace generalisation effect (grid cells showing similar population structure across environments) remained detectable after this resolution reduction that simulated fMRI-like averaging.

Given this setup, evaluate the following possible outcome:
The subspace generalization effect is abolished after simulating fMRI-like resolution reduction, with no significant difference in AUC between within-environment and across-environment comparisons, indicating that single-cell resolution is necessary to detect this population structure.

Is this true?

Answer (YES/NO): NO